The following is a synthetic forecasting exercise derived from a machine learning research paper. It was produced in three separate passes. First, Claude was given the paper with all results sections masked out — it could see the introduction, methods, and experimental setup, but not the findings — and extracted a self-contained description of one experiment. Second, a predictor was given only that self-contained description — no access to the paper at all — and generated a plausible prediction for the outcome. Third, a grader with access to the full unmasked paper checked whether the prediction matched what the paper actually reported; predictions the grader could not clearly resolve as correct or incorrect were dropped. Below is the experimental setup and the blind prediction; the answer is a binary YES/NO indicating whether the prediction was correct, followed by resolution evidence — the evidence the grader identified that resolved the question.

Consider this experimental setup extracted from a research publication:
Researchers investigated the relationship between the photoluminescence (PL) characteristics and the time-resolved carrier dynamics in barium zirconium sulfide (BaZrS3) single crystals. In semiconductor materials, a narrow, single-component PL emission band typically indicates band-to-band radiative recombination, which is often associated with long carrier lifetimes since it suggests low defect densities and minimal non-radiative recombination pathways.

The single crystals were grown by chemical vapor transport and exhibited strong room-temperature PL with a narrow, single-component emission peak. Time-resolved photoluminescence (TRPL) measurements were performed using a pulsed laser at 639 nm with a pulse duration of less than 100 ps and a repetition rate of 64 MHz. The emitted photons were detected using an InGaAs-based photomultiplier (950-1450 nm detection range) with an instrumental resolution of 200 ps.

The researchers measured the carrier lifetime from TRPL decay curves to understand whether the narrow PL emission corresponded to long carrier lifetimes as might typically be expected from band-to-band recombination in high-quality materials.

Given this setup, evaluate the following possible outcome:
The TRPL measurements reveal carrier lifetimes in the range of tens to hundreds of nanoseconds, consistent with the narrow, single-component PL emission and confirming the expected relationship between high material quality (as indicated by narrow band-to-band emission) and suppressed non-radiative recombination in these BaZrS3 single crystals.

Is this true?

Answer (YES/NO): NO